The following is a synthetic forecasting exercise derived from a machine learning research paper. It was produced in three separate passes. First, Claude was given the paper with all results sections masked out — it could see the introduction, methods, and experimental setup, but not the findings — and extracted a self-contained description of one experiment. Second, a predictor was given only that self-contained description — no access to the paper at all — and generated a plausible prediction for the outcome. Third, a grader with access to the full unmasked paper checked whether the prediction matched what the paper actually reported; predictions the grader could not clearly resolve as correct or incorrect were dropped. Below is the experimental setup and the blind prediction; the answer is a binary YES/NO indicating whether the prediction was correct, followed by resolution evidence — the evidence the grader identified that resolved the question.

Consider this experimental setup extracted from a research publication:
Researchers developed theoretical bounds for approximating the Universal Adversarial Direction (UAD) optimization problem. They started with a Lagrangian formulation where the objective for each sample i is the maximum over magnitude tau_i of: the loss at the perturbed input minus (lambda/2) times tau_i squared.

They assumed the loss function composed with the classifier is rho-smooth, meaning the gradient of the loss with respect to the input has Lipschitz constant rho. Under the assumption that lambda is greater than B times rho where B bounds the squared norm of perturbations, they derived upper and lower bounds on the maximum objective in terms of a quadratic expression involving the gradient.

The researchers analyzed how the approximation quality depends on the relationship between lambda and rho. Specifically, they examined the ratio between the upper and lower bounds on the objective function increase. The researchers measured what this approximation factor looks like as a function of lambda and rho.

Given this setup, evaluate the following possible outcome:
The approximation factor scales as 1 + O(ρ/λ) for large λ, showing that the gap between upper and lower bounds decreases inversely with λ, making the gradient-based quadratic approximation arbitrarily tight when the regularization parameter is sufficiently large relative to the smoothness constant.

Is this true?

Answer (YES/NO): NO